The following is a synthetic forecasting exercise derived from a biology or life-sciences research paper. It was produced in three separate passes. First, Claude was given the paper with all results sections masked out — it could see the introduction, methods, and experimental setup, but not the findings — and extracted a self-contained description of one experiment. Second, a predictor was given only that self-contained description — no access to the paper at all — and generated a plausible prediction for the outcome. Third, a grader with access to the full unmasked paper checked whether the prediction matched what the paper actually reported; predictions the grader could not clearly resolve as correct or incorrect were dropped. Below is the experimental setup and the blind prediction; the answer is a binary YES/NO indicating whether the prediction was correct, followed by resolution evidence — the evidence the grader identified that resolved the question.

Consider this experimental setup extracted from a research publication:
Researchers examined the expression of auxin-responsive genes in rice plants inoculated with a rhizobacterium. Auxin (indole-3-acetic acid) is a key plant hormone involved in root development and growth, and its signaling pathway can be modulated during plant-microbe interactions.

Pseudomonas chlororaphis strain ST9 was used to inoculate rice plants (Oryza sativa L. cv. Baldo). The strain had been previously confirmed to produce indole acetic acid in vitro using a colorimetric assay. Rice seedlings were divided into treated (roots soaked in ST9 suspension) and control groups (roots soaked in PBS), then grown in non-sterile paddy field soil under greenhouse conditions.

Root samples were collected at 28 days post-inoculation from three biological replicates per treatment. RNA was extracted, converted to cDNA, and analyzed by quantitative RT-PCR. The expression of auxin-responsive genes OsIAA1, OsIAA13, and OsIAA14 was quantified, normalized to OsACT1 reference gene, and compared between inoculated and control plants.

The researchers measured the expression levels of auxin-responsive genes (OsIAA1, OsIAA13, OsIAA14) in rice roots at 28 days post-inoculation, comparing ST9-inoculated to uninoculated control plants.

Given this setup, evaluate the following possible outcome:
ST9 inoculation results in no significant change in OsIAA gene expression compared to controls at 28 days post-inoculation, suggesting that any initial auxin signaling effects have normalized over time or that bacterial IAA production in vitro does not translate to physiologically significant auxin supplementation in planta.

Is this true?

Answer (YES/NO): NO